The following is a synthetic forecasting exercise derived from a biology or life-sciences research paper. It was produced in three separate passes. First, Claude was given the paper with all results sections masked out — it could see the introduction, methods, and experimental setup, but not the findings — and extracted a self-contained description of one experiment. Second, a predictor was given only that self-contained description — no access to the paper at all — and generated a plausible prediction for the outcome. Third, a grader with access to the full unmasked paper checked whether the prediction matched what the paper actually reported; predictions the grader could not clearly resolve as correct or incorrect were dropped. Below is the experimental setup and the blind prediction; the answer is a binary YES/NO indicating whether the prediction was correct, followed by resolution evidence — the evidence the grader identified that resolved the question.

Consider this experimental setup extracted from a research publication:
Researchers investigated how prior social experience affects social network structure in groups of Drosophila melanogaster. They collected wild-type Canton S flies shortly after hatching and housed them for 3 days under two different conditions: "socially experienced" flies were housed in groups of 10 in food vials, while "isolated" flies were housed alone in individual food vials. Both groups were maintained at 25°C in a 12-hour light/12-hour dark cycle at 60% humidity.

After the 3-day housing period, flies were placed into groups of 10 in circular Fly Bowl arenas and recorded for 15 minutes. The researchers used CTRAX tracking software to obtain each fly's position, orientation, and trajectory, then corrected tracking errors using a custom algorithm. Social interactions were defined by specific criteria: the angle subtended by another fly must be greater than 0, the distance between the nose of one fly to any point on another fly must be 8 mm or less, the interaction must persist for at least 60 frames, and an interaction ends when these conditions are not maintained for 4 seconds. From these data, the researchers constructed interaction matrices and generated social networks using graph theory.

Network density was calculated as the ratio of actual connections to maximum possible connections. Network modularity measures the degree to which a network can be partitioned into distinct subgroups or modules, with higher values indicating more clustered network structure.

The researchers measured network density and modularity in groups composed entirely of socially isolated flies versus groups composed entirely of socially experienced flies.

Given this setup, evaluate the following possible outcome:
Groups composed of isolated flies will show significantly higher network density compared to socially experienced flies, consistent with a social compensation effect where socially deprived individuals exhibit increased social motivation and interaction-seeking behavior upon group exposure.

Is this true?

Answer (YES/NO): YES